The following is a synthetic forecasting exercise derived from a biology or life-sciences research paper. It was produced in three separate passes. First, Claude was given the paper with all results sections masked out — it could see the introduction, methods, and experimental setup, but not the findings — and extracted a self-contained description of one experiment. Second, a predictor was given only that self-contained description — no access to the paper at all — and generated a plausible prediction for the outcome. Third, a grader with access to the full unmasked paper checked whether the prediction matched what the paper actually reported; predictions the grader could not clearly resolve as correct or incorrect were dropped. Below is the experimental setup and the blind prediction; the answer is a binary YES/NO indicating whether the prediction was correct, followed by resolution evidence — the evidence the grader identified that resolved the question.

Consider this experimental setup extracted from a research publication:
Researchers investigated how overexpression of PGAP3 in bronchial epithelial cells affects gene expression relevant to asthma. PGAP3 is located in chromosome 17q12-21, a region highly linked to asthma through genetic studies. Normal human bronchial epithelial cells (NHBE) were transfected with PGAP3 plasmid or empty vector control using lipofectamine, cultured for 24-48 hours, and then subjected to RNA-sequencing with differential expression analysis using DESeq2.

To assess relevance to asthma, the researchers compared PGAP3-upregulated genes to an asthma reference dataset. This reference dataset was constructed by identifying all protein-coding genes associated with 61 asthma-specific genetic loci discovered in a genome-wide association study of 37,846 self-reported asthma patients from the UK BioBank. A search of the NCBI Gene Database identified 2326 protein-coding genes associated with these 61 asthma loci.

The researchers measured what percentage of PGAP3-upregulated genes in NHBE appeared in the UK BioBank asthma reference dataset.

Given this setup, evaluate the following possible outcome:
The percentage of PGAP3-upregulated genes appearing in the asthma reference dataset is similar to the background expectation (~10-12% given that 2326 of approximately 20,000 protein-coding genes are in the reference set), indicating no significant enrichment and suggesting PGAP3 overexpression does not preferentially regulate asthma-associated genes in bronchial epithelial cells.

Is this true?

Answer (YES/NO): YES